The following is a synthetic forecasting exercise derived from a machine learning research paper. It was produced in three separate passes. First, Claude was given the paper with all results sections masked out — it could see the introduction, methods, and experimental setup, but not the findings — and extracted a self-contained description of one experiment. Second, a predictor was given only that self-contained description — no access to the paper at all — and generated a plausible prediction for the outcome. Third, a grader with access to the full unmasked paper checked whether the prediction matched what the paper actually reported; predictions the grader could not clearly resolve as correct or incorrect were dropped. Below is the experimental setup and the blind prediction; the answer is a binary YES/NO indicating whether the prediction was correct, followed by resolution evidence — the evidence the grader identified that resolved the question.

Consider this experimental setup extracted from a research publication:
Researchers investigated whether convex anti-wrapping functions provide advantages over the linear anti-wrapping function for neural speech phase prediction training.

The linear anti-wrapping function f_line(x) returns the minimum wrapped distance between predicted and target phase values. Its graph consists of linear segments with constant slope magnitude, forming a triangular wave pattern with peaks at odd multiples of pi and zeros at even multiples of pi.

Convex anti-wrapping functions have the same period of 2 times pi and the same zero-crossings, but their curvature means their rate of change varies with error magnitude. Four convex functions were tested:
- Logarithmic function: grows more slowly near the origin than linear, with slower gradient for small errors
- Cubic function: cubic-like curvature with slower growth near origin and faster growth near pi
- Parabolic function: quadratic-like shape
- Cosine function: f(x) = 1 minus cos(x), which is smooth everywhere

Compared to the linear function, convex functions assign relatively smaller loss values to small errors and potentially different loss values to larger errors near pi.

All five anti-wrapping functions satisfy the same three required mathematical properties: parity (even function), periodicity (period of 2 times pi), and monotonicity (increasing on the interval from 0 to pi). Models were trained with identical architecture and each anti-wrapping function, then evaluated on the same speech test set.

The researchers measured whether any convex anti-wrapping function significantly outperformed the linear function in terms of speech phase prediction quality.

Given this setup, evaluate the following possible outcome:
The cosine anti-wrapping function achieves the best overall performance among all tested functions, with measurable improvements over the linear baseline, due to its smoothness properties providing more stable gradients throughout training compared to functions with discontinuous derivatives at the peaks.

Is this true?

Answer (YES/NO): NO